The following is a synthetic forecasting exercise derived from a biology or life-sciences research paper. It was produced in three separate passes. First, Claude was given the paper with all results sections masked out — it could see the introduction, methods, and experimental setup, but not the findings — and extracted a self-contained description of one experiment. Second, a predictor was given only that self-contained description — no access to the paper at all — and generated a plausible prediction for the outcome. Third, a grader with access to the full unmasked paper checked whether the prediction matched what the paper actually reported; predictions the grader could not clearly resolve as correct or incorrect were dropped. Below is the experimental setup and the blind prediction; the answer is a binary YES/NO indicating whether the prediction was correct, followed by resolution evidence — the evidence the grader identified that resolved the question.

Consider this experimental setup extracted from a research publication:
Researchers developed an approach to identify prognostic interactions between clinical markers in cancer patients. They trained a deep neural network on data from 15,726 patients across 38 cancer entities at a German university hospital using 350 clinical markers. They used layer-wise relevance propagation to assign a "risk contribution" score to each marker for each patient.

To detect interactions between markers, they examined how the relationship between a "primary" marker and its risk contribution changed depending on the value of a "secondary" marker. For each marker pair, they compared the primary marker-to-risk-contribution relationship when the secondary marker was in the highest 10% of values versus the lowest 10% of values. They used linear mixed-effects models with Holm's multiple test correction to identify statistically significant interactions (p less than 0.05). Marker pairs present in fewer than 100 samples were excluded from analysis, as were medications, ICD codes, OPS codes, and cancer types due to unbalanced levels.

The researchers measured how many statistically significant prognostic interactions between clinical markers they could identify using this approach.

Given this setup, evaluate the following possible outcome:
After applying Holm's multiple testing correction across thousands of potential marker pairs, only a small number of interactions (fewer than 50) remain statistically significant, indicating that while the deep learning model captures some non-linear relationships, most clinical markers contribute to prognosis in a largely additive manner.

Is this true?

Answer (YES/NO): NO